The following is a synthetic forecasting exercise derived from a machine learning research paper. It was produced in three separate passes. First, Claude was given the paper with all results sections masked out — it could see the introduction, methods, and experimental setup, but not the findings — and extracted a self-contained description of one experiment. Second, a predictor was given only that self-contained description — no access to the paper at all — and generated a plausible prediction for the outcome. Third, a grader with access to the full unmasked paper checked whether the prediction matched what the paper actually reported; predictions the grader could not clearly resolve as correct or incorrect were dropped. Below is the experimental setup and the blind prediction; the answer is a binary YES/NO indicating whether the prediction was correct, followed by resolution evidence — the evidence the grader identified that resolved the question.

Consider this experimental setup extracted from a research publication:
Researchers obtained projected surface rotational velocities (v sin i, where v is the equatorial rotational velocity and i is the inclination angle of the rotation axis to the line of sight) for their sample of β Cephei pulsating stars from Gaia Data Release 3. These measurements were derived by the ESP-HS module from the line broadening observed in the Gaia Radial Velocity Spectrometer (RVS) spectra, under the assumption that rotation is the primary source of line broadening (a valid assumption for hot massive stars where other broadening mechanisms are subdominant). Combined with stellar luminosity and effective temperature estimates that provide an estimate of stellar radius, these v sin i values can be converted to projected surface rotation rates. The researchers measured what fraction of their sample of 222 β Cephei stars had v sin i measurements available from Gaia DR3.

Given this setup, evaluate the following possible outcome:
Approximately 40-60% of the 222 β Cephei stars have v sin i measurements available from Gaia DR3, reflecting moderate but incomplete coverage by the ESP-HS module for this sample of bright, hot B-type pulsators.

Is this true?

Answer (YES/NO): NO